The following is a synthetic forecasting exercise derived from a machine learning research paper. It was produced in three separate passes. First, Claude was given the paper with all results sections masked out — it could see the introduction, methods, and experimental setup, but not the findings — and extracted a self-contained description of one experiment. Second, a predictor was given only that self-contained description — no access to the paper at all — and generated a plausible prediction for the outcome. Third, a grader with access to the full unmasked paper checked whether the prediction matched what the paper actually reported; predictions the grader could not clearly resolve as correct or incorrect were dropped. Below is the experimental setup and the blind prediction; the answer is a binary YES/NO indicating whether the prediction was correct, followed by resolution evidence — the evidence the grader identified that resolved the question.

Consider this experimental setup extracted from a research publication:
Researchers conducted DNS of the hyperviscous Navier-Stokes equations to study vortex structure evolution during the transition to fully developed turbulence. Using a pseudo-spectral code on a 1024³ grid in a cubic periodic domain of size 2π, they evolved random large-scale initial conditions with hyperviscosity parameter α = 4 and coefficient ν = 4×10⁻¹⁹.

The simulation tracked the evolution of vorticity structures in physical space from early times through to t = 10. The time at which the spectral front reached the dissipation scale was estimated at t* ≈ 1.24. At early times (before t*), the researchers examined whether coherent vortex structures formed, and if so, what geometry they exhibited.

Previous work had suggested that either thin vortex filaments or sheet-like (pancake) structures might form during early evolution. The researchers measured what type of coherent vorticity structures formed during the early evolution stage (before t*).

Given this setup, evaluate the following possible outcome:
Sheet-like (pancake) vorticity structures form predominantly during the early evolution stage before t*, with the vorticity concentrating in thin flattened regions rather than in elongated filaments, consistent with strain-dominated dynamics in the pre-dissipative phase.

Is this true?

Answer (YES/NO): YES